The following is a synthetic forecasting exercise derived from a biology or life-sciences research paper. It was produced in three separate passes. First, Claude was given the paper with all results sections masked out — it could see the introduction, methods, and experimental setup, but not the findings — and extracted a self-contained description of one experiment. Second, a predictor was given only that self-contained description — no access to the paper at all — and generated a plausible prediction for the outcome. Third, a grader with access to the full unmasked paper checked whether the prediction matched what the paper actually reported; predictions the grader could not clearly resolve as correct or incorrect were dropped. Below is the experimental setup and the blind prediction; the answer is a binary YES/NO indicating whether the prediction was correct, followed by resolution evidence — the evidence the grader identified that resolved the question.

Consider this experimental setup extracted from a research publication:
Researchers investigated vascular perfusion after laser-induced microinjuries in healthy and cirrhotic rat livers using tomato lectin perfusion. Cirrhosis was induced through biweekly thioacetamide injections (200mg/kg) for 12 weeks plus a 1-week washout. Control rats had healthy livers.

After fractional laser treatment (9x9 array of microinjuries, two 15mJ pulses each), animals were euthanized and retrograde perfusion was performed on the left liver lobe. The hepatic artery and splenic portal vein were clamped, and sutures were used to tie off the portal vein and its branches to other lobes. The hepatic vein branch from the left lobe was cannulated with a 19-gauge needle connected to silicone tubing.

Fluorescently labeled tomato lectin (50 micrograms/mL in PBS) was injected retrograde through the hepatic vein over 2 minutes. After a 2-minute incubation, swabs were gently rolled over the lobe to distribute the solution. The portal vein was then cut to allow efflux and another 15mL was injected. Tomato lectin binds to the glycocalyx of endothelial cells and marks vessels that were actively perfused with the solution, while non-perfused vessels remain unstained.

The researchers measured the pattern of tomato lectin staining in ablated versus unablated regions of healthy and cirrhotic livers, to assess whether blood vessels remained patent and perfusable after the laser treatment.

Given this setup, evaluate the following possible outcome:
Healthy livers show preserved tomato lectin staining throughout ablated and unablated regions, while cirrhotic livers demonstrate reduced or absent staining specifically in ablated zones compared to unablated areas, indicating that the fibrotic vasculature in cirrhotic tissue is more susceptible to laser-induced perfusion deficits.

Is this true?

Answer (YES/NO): YES